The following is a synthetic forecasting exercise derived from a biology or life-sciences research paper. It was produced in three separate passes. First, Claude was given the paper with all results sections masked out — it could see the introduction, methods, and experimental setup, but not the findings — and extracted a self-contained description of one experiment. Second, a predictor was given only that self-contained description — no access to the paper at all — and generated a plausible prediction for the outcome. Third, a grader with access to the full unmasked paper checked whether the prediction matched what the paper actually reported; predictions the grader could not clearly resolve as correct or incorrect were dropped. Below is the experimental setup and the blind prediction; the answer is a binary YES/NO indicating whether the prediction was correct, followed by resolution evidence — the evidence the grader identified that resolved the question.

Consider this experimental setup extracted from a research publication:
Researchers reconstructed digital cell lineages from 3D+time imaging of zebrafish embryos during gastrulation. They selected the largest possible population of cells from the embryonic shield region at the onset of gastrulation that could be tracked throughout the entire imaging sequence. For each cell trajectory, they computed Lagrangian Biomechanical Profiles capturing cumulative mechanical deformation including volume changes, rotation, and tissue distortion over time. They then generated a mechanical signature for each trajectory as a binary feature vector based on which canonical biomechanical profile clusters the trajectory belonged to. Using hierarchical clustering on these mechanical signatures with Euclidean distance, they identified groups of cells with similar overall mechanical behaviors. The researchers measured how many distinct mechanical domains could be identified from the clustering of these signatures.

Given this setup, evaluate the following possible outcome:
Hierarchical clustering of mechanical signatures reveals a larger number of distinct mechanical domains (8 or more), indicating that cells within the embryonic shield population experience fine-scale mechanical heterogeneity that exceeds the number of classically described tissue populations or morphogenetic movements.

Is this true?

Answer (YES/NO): NO